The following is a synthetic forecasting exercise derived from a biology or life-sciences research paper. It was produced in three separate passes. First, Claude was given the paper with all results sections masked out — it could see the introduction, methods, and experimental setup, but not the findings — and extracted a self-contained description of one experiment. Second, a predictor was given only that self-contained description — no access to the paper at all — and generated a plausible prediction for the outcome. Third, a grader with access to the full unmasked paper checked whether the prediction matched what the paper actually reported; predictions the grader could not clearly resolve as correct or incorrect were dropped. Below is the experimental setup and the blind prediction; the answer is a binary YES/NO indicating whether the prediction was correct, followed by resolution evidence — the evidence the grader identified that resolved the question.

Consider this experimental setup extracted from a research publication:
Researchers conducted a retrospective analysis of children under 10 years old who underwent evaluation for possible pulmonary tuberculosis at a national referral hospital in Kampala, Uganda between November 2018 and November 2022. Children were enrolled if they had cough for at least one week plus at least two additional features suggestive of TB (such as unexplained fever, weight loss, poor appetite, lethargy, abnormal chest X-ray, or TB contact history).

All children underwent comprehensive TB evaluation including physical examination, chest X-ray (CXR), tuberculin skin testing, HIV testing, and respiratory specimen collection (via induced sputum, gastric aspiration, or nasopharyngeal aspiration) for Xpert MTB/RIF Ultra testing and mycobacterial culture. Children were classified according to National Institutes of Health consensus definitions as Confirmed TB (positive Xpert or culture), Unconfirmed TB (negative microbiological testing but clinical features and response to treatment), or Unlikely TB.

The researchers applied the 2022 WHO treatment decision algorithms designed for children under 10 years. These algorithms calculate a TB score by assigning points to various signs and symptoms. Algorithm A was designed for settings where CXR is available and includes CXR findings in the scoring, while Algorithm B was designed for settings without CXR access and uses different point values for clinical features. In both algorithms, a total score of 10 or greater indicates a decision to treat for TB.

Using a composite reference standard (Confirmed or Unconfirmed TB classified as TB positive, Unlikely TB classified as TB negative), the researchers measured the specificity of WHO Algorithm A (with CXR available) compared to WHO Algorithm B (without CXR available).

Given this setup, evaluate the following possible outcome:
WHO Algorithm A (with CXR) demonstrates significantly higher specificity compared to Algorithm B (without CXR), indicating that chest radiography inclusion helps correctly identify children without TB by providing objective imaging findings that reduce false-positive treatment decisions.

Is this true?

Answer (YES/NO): YES